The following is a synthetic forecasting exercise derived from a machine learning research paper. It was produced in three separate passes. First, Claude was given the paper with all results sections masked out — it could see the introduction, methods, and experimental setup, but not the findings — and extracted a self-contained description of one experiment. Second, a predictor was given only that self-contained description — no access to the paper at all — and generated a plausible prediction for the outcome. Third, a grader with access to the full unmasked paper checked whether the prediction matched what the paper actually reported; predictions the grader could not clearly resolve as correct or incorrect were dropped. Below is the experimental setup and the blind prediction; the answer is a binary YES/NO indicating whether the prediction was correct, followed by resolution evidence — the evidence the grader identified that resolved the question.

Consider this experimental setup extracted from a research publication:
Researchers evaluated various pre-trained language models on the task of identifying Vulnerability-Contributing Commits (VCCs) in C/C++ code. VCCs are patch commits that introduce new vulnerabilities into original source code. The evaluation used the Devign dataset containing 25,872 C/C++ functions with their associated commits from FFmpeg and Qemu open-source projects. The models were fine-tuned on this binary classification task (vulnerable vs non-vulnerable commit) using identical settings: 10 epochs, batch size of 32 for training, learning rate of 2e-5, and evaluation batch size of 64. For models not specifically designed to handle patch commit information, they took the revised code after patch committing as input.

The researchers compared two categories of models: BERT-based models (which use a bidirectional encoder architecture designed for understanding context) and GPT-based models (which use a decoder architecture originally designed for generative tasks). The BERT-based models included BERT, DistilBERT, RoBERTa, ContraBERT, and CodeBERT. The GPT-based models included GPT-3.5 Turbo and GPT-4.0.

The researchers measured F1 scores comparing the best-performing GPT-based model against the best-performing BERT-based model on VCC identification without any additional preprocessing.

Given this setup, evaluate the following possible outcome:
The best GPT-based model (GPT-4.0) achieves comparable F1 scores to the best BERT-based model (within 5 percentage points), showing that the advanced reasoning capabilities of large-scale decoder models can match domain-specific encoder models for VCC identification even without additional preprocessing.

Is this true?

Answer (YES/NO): NO